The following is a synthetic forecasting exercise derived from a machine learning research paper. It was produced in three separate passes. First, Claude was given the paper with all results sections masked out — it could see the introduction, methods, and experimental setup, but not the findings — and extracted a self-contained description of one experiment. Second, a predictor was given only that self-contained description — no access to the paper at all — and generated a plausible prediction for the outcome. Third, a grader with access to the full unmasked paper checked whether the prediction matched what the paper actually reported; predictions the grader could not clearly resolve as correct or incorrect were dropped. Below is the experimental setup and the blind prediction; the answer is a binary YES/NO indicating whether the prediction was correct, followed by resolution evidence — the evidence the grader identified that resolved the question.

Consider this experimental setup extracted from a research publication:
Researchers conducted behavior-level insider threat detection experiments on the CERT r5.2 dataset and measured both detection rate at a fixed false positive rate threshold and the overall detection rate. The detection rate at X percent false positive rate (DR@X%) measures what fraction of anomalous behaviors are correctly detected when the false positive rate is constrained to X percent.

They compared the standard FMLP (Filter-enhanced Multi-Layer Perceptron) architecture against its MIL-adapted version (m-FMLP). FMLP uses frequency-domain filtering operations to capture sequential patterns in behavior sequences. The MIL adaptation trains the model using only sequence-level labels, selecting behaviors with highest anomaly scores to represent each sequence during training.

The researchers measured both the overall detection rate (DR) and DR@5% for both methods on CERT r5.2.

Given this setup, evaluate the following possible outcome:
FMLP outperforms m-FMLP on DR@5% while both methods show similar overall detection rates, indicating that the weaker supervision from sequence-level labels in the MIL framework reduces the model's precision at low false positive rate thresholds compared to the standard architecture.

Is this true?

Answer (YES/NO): NO